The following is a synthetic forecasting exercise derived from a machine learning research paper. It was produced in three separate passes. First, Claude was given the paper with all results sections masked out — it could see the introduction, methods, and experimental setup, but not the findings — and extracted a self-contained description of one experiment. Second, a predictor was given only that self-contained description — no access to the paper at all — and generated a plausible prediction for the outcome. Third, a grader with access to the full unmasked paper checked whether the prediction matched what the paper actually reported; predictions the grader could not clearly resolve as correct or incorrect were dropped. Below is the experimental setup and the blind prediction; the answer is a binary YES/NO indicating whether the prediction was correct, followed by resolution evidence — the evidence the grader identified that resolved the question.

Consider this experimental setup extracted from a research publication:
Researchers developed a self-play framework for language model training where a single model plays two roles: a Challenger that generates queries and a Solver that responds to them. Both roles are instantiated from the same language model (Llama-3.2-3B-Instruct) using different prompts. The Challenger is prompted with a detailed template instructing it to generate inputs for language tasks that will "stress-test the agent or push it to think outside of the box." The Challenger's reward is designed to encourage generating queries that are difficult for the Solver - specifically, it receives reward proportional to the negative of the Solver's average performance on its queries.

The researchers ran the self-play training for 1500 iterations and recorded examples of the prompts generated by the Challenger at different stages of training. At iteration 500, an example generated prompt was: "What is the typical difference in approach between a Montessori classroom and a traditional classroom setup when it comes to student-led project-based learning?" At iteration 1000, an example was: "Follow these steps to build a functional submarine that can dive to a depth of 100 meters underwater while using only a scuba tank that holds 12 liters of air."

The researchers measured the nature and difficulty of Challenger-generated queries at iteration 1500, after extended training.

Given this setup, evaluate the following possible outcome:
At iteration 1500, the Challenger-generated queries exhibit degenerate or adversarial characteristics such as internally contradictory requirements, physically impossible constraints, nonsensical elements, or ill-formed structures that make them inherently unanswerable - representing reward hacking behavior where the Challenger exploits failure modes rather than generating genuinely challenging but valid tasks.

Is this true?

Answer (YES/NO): NO